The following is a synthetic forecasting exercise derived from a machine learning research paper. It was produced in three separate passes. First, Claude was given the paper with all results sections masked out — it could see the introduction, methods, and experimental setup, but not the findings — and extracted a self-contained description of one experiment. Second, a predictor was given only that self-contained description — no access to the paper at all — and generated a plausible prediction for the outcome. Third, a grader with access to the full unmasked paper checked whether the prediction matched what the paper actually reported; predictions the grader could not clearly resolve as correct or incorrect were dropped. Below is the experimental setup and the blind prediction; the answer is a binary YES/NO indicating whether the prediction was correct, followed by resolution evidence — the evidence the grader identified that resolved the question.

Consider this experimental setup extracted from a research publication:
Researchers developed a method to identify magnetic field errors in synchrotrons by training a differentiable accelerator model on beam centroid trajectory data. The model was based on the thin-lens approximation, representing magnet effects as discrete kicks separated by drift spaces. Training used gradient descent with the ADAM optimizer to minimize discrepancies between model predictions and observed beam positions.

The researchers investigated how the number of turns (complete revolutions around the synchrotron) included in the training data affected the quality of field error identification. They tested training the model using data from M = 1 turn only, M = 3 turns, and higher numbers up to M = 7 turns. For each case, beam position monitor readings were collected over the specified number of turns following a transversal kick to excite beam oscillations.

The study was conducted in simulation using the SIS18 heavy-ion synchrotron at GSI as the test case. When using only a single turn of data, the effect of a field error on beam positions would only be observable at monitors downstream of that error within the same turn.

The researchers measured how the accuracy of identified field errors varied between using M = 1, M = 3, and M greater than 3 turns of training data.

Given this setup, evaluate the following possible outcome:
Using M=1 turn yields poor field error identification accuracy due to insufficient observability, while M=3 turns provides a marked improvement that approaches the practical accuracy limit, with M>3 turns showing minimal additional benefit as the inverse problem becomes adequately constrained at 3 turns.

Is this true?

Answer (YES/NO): YES